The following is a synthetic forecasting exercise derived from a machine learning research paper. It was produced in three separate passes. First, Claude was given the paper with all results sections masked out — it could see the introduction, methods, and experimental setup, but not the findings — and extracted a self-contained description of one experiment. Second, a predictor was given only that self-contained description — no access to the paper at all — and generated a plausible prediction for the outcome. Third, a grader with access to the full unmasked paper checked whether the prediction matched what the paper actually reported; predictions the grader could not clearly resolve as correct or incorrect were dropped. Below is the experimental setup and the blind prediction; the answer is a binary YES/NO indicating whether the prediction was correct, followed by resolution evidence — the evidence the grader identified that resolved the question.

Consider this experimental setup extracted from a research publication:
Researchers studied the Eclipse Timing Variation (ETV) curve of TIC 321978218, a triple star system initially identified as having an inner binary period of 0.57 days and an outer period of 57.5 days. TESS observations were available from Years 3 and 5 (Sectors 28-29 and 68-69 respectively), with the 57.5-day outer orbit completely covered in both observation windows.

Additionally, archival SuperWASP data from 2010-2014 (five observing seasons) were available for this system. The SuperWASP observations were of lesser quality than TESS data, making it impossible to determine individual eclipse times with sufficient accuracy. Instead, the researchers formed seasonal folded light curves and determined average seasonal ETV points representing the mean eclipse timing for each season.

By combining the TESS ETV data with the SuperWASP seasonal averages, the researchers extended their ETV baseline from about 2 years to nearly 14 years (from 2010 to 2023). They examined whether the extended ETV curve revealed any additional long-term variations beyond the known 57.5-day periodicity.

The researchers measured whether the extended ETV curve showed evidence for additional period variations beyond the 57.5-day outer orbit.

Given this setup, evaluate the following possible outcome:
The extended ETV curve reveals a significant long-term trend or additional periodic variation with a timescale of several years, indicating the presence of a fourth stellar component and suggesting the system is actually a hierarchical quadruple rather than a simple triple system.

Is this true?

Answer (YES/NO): YES